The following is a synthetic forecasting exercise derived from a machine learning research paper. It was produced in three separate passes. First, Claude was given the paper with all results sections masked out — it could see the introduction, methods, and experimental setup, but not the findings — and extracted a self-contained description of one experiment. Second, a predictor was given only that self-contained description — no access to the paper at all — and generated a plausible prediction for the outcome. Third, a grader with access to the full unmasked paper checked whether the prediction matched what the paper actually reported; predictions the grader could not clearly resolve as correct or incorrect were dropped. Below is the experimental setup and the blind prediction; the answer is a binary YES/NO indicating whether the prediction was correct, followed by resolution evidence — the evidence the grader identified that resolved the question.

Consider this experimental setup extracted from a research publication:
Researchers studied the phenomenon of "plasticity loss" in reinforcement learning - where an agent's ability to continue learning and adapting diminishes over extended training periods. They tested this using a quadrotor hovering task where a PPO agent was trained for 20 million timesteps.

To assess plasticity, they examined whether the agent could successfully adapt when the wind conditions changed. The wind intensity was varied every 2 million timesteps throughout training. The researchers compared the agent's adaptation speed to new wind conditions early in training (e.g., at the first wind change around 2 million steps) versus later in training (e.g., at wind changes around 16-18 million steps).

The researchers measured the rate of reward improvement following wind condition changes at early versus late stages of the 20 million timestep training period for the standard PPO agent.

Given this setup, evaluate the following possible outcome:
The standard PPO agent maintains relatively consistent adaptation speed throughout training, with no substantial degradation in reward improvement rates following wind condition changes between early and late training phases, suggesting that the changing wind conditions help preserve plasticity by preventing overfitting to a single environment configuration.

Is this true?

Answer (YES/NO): NO